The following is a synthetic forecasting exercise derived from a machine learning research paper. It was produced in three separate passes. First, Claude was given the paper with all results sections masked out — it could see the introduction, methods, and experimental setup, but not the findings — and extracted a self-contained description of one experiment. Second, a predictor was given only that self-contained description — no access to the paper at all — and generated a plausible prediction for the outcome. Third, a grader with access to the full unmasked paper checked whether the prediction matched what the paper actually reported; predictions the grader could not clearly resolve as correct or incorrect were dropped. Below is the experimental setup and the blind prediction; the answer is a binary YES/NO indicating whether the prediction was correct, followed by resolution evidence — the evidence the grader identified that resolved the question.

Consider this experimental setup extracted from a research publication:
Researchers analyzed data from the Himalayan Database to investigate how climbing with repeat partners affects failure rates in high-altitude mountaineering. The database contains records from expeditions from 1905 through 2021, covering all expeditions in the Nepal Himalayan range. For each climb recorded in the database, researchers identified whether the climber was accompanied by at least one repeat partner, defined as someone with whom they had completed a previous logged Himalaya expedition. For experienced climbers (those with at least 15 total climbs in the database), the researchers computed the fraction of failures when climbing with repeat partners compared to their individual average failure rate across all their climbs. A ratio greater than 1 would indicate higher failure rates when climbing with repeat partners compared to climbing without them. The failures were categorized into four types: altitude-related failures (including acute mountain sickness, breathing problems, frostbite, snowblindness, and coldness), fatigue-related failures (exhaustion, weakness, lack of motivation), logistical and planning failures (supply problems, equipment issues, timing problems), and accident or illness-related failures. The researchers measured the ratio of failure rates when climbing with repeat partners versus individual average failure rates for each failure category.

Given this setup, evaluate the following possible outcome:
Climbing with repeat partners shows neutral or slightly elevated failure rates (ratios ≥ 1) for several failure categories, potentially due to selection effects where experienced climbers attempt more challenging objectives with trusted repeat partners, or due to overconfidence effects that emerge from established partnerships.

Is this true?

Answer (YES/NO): NO